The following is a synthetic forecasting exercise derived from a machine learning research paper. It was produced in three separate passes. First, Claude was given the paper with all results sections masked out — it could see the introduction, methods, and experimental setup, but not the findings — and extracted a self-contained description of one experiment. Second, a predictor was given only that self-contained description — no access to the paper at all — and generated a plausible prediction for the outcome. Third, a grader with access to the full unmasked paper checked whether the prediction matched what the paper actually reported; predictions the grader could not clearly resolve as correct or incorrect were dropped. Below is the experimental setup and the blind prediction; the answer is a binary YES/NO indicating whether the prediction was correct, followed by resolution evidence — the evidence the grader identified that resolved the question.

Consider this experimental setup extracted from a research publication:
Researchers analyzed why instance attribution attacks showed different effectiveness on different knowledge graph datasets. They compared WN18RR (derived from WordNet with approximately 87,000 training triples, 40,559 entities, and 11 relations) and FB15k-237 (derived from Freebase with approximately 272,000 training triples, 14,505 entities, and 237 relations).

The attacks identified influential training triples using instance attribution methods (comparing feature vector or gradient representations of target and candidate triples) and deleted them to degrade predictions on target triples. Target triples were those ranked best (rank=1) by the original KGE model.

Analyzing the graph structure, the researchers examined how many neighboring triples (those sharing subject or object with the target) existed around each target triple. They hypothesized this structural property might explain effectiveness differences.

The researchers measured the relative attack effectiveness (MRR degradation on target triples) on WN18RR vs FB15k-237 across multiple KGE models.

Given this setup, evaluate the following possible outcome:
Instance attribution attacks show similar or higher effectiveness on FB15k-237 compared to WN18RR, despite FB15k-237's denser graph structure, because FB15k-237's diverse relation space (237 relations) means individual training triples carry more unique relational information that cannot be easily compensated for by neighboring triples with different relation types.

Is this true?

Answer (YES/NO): NO